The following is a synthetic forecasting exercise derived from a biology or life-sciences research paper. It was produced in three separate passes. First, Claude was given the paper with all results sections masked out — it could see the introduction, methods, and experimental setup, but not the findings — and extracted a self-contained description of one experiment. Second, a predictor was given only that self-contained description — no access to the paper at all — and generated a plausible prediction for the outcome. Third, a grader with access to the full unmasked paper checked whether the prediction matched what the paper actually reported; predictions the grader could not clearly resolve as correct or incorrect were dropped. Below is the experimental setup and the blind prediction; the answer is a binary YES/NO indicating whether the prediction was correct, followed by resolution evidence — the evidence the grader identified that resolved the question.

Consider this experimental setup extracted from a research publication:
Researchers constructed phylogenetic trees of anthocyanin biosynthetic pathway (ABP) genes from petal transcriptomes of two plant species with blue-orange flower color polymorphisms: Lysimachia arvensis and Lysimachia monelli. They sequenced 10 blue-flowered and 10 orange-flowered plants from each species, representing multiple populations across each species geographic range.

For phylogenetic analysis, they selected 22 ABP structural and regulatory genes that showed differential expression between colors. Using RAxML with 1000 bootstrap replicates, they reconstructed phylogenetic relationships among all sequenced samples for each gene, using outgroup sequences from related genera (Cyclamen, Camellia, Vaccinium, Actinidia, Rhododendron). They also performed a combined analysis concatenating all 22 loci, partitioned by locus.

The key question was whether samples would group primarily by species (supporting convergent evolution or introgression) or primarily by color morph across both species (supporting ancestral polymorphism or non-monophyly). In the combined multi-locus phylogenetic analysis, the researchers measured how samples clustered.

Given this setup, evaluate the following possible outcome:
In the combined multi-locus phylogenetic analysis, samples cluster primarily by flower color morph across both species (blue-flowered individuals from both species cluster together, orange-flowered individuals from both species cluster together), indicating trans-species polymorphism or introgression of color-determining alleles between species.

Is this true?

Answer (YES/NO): NO